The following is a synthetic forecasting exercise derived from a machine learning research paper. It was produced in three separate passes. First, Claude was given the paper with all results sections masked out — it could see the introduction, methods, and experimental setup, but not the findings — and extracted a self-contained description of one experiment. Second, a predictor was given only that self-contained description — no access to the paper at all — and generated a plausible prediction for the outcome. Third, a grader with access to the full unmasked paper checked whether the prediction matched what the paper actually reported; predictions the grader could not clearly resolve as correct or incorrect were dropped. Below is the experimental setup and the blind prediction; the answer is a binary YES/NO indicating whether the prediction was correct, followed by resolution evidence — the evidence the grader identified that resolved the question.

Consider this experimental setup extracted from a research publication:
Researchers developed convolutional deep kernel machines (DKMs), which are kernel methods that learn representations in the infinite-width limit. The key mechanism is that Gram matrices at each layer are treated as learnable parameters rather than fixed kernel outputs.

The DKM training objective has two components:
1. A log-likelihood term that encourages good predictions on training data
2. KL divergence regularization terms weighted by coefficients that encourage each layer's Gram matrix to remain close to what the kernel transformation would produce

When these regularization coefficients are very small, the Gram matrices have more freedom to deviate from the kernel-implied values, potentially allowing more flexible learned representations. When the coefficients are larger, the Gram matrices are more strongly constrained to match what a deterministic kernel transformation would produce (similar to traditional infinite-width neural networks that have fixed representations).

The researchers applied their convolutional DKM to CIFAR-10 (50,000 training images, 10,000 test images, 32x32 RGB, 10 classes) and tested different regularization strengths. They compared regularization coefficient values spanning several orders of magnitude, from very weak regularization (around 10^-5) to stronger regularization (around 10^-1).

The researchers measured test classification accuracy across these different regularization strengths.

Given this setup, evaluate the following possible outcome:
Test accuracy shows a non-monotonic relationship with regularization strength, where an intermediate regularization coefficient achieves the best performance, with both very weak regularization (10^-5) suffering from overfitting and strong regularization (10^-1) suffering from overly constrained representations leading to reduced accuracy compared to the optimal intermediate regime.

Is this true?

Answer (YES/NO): NO